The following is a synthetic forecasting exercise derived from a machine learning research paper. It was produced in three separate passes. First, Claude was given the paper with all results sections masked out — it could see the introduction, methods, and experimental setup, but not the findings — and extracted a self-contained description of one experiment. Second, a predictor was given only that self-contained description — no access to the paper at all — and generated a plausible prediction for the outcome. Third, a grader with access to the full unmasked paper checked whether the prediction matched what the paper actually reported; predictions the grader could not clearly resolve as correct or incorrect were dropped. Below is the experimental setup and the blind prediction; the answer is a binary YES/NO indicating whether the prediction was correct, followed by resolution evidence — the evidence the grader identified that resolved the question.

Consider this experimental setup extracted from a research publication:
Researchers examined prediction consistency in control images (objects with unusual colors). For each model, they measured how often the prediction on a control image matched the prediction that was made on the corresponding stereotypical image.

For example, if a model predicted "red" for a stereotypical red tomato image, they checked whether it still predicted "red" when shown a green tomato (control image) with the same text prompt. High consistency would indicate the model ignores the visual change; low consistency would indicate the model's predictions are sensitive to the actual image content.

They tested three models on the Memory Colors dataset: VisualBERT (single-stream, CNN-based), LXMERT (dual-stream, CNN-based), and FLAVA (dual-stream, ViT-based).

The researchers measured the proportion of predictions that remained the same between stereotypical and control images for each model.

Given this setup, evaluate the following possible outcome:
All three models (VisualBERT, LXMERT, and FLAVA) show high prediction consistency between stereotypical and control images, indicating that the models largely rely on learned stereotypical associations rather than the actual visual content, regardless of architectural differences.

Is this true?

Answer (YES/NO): NO